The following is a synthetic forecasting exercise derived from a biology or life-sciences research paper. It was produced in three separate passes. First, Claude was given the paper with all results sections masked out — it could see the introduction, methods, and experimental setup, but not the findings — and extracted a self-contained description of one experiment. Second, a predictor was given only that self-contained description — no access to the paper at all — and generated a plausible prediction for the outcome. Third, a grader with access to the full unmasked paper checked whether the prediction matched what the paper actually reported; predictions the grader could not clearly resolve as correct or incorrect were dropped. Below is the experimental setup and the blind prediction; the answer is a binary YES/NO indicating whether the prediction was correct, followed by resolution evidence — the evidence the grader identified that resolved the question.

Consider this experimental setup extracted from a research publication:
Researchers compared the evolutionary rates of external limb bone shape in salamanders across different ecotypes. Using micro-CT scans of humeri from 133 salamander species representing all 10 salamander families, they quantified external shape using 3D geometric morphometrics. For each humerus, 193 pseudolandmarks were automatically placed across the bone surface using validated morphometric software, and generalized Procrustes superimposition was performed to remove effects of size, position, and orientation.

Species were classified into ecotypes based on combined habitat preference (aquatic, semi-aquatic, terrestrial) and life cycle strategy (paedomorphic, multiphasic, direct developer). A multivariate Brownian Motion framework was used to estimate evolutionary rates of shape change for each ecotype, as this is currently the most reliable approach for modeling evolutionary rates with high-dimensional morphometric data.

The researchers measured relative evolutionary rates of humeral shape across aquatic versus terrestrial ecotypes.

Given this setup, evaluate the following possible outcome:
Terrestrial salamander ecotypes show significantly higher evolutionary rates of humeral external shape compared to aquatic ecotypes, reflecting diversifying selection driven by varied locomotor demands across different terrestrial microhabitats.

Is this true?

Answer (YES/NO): NO